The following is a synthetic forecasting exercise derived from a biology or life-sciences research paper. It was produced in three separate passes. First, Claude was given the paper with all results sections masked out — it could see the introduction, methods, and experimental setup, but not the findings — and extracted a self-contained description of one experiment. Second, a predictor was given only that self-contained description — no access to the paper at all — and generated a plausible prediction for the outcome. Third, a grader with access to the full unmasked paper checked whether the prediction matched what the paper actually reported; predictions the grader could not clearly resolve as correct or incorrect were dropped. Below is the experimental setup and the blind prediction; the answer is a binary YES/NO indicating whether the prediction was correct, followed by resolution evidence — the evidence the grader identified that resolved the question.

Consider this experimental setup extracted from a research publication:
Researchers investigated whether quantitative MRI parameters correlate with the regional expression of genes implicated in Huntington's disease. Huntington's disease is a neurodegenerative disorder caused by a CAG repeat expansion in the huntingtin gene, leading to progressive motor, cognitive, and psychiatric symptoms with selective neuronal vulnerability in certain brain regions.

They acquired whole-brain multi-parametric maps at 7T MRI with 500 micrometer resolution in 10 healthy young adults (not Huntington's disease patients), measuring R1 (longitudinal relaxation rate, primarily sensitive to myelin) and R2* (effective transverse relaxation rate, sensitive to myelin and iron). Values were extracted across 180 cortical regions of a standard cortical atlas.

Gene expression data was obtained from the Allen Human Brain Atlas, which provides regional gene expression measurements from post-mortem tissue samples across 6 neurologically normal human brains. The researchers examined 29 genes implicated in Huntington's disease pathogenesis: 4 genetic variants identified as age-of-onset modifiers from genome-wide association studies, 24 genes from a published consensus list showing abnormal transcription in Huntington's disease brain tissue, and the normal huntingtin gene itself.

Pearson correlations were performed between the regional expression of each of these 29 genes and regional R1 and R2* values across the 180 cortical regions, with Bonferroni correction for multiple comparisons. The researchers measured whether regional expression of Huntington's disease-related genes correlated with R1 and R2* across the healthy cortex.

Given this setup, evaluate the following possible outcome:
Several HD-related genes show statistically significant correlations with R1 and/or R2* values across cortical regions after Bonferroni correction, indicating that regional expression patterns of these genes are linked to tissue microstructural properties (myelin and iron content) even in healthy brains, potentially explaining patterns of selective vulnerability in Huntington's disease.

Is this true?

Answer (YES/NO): YES